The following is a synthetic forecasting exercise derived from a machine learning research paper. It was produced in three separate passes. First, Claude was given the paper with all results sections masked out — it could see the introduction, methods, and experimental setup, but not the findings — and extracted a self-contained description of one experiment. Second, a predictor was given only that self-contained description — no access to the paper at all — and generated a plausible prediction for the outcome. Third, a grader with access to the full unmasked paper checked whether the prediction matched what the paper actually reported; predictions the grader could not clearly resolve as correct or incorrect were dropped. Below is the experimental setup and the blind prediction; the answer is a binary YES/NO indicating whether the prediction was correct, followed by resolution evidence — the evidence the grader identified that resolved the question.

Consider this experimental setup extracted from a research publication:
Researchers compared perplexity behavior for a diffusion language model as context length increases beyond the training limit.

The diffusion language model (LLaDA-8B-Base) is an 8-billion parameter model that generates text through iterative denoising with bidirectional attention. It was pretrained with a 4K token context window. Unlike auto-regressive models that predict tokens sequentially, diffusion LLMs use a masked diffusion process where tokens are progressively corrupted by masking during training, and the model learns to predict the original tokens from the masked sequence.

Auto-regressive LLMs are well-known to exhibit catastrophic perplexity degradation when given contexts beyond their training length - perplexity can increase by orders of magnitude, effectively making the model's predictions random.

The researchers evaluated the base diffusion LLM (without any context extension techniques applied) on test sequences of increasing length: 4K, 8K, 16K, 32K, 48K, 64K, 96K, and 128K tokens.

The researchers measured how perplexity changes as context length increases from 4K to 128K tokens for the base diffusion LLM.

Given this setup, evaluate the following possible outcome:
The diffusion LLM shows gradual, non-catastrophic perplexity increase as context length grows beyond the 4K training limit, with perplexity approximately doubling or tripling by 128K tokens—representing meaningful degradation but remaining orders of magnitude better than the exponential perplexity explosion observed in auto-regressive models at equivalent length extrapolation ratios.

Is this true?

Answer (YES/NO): NO